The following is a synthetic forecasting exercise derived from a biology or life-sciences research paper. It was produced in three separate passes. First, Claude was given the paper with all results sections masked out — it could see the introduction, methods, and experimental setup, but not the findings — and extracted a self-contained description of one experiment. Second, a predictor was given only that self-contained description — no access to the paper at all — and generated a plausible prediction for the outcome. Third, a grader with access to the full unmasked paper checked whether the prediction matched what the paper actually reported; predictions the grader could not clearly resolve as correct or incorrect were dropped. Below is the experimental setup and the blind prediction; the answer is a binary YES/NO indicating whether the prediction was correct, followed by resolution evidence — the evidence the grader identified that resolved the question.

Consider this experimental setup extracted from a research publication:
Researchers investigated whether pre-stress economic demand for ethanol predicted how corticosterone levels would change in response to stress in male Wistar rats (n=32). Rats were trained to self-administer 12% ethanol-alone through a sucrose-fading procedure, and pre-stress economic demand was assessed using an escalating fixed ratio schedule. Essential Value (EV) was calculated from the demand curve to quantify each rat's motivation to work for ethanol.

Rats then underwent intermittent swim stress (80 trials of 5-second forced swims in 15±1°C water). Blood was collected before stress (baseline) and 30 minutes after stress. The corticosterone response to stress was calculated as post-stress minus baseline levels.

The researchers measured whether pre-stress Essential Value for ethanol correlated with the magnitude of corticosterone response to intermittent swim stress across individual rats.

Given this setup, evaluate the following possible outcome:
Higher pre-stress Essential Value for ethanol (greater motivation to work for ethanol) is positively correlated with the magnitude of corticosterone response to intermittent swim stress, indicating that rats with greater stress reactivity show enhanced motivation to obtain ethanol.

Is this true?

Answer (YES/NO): NO